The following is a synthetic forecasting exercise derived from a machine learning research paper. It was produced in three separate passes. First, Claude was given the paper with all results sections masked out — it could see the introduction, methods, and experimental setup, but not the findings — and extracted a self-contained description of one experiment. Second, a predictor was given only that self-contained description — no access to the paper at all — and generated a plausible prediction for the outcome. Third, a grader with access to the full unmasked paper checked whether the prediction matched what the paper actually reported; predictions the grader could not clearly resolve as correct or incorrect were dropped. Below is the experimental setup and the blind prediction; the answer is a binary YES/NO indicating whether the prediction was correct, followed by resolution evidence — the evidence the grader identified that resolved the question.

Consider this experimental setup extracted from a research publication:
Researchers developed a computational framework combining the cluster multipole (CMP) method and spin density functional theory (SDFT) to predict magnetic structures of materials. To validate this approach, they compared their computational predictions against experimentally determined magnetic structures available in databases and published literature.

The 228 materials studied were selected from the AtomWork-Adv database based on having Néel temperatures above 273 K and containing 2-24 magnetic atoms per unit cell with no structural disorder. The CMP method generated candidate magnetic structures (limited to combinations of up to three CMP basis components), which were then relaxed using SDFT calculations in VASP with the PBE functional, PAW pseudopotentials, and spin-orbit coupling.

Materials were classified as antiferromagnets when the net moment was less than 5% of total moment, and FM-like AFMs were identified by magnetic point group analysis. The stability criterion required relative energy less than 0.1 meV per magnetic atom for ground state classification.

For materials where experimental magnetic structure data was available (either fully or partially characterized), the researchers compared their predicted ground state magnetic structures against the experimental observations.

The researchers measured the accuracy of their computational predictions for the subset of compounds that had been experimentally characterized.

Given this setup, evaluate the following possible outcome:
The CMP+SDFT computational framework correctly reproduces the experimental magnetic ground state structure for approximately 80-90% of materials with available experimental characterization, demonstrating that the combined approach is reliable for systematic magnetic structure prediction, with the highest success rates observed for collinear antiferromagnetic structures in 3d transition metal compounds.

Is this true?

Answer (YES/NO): NO